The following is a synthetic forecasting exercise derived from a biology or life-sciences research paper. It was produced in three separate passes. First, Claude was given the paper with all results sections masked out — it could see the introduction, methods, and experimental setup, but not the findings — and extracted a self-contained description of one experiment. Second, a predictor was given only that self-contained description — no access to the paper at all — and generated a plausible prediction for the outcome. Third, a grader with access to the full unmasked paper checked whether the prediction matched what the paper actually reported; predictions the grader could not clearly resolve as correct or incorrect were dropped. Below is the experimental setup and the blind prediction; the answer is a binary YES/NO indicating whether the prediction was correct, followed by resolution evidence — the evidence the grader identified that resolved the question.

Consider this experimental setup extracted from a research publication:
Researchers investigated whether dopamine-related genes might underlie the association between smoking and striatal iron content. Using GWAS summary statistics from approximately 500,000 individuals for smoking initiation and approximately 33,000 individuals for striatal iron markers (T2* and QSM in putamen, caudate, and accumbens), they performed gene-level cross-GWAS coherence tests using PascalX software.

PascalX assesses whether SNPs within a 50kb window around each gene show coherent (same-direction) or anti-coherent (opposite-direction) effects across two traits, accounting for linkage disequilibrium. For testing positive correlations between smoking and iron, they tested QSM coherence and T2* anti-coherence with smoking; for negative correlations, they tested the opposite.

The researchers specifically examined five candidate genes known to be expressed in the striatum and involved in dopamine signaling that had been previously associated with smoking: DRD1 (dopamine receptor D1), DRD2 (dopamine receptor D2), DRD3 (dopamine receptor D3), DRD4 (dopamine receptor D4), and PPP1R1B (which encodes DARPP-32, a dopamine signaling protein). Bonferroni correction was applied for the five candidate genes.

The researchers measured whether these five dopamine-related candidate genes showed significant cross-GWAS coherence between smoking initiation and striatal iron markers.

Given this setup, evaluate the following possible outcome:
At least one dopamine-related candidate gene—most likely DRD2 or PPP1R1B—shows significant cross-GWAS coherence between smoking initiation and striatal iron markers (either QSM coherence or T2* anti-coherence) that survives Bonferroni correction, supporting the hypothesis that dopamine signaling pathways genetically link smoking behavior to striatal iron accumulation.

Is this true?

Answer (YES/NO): YES